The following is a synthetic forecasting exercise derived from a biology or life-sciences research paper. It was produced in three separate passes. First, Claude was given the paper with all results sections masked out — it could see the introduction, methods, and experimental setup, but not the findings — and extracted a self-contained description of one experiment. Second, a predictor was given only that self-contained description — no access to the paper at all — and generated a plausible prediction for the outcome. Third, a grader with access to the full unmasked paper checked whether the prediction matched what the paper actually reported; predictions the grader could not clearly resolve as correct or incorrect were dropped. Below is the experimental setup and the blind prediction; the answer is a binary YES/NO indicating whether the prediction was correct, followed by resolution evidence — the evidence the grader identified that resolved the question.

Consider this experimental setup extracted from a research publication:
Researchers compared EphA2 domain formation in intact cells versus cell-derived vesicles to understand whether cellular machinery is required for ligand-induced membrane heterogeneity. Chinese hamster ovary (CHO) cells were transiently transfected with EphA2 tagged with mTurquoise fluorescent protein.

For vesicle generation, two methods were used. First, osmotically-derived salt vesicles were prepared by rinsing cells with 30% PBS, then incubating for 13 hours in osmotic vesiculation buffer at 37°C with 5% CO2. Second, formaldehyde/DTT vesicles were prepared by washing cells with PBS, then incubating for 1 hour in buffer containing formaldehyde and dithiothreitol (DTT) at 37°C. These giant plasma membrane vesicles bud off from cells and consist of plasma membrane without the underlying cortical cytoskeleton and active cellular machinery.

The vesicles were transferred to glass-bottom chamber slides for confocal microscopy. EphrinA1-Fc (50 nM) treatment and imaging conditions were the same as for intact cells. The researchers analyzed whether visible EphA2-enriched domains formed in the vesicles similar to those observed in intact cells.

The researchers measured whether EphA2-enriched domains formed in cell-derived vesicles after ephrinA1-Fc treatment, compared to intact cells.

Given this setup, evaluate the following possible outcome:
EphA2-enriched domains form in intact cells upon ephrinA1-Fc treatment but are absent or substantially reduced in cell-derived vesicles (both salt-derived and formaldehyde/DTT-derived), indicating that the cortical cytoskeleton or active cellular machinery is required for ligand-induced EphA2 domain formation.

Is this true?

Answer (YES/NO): NO